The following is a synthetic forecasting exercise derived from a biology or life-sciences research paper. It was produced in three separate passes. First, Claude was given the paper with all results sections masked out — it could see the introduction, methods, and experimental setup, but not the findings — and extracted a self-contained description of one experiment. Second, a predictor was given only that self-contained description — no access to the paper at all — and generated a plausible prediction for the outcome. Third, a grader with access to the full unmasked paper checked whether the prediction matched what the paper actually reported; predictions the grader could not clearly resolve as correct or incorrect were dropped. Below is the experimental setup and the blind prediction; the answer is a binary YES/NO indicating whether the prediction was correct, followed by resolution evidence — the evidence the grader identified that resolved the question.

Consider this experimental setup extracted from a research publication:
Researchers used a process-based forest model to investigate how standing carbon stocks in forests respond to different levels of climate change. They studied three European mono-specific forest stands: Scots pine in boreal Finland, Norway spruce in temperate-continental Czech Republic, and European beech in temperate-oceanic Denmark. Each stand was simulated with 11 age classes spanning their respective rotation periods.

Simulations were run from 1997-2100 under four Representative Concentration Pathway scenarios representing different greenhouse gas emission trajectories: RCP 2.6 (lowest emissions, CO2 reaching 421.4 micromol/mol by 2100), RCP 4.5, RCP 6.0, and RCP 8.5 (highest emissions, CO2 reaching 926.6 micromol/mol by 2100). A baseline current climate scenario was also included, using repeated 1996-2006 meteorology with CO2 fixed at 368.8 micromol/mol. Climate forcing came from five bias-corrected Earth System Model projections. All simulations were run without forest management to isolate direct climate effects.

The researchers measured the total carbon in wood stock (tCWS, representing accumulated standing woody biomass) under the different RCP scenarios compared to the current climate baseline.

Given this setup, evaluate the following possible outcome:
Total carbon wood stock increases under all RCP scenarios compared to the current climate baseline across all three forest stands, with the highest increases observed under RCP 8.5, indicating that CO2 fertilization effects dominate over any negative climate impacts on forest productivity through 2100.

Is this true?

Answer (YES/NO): NO